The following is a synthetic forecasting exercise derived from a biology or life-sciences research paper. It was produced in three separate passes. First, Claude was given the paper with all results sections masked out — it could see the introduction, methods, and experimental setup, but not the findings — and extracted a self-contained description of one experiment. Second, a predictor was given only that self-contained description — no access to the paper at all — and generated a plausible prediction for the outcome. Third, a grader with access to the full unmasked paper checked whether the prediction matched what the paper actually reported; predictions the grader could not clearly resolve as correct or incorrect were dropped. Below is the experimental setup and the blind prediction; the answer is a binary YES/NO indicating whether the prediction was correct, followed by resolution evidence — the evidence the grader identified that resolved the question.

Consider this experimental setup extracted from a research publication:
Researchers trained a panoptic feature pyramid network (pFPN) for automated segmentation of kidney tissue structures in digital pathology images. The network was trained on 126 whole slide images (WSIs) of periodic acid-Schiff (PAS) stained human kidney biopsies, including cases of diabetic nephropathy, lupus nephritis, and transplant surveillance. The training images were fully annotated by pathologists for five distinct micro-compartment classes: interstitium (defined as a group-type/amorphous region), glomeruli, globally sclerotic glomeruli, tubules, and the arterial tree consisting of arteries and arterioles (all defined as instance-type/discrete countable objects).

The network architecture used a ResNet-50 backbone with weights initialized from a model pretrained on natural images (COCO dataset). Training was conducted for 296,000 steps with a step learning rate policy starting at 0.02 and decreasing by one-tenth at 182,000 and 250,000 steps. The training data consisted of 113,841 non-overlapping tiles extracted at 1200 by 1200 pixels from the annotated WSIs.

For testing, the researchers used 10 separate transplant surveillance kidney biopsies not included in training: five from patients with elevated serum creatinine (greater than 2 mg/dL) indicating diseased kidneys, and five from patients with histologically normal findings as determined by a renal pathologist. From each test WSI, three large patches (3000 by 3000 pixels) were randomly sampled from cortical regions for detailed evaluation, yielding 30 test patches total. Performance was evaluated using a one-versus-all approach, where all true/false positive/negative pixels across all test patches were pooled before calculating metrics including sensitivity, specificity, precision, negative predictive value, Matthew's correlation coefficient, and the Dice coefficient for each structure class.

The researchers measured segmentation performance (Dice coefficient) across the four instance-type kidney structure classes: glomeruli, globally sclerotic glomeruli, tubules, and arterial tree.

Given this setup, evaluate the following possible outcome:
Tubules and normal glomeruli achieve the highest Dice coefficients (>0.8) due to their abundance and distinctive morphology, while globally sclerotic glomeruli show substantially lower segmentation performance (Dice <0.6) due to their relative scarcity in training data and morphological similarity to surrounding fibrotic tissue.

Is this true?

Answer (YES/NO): NO